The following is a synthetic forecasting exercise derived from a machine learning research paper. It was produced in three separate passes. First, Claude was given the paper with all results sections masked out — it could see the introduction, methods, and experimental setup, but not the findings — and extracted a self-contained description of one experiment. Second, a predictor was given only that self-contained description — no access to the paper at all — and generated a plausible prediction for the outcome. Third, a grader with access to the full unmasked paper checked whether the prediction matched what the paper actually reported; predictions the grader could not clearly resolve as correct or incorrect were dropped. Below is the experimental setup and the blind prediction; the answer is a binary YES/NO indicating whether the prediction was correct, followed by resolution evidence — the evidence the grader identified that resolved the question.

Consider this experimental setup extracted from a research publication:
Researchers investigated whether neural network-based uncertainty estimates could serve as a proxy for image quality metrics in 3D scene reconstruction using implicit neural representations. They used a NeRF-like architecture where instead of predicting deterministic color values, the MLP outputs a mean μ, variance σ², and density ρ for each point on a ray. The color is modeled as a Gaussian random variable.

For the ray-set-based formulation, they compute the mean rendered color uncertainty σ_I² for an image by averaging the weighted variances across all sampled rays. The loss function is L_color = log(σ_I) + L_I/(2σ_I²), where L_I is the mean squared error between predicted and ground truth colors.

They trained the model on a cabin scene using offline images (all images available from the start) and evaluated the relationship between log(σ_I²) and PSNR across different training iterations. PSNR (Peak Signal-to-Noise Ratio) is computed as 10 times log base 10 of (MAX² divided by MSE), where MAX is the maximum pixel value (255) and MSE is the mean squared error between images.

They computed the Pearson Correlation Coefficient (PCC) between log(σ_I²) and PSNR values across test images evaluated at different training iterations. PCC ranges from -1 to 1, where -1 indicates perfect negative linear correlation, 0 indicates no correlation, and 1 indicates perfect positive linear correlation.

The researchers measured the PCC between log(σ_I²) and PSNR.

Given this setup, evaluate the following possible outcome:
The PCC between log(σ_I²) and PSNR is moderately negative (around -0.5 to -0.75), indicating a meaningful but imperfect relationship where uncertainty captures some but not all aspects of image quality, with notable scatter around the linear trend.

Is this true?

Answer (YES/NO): NO